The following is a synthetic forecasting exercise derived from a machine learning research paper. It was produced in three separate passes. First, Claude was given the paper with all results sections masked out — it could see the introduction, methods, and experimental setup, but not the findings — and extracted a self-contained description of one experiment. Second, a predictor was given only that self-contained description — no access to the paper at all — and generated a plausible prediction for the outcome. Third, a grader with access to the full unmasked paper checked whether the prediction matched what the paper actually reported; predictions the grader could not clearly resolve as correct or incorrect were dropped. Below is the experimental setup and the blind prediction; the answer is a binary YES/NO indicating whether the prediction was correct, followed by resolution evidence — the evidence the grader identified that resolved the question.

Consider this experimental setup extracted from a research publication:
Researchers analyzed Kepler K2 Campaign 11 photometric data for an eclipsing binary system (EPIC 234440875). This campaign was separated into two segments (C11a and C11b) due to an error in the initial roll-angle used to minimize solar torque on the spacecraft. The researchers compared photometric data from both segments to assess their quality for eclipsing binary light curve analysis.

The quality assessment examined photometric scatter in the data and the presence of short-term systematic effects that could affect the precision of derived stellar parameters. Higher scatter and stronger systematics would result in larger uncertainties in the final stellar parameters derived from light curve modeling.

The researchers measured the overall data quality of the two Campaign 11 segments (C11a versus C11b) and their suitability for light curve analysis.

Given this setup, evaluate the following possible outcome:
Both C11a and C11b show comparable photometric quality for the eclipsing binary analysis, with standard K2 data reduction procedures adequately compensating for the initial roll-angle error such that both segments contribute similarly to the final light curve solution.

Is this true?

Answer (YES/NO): NO